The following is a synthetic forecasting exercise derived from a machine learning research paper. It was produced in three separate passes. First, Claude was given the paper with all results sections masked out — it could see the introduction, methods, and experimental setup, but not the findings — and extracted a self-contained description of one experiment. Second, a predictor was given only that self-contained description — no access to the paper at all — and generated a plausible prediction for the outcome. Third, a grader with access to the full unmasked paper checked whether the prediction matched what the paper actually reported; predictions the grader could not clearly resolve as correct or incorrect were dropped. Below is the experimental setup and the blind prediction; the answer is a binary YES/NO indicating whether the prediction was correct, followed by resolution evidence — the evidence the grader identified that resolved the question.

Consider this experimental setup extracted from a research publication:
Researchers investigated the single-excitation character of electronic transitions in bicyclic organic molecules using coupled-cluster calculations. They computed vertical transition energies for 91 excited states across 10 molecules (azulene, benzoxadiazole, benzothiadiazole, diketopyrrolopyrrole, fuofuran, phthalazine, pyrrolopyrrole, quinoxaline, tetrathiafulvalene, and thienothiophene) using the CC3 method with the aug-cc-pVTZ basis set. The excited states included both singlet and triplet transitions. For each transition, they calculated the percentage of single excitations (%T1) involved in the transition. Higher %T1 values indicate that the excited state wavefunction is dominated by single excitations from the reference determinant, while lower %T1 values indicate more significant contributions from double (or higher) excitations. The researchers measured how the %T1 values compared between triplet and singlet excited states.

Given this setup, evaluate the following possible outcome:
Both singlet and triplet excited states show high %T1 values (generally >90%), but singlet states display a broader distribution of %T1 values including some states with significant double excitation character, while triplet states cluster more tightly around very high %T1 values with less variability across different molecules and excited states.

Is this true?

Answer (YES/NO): NO